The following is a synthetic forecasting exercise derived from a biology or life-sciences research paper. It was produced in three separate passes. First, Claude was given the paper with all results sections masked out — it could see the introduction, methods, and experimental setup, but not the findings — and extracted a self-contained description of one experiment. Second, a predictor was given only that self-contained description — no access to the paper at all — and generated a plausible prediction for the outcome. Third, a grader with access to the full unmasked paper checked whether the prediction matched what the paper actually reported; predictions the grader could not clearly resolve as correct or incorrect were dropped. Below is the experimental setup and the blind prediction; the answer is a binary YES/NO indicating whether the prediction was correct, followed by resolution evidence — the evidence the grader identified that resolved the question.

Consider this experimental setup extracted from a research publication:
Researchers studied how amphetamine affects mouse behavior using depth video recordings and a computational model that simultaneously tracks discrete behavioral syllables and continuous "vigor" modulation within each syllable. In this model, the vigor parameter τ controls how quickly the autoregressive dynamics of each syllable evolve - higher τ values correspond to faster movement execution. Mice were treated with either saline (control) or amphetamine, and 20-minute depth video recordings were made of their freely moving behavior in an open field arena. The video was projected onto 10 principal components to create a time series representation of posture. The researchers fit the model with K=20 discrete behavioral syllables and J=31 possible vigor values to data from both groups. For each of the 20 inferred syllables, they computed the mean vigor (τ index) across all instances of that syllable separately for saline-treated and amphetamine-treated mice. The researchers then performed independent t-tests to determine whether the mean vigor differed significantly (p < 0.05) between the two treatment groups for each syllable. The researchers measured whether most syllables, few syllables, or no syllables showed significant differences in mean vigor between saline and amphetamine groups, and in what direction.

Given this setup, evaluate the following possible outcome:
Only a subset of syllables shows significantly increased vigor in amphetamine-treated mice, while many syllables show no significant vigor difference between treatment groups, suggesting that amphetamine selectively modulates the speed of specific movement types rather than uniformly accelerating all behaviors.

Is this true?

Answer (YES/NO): NO